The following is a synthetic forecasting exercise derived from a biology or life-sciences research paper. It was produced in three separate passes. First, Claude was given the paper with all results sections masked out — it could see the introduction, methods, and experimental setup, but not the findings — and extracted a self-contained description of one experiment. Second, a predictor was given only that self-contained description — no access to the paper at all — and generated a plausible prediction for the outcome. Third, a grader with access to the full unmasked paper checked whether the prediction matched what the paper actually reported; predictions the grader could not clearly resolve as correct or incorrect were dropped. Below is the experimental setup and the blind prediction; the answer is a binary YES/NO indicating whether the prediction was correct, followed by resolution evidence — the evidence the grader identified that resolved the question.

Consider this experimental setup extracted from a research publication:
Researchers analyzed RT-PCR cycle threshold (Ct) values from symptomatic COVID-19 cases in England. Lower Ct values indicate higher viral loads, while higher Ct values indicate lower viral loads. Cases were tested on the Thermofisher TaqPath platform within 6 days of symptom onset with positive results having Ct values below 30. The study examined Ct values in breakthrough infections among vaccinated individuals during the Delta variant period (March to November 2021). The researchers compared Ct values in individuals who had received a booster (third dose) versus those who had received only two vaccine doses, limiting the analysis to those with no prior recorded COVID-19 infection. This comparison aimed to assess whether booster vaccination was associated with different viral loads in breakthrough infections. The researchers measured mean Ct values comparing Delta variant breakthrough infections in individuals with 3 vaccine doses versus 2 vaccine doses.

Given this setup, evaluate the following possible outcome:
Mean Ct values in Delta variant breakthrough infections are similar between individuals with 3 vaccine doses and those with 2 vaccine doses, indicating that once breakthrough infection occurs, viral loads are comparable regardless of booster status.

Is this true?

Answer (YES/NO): NO